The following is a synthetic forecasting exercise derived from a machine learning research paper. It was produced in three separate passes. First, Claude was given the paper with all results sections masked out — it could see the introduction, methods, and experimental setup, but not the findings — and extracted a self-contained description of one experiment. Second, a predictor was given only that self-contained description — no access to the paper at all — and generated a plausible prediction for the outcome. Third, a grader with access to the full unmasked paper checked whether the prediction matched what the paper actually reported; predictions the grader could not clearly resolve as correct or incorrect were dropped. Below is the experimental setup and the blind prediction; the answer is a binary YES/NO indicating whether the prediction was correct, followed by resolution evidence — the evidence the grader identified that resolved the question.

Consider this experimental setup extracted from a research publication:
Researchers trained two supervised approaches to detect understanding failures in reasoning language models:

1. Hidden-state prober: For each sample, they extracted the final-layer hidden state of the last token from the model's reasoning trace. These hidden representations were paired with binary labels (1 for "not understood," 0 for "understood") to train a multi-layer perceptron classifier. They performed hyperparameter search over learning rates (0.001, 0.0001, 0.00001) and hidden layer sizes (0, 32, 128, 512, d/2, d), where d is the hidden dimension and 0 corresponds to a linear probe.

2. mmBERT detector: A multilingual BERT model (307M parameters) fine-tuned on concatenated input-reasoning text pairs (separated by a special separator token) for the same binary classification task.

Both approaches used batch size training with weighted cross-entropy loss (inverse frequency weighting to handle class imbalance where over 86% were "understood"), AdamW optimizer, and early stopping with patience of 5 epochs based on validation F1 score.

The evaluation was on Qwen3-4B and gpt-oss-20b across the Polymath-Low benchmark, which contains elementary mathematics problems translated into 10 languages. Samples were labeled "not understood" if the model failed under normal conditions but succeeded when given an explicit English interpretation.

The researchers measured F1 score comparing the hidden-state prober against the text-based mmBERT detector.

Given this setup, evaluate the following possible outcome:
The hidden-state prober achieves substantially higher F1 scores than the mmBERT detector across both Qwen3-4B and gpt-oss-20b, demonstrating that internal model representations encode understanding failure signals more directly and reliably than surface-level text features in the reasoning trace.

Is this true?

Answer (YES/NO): NO